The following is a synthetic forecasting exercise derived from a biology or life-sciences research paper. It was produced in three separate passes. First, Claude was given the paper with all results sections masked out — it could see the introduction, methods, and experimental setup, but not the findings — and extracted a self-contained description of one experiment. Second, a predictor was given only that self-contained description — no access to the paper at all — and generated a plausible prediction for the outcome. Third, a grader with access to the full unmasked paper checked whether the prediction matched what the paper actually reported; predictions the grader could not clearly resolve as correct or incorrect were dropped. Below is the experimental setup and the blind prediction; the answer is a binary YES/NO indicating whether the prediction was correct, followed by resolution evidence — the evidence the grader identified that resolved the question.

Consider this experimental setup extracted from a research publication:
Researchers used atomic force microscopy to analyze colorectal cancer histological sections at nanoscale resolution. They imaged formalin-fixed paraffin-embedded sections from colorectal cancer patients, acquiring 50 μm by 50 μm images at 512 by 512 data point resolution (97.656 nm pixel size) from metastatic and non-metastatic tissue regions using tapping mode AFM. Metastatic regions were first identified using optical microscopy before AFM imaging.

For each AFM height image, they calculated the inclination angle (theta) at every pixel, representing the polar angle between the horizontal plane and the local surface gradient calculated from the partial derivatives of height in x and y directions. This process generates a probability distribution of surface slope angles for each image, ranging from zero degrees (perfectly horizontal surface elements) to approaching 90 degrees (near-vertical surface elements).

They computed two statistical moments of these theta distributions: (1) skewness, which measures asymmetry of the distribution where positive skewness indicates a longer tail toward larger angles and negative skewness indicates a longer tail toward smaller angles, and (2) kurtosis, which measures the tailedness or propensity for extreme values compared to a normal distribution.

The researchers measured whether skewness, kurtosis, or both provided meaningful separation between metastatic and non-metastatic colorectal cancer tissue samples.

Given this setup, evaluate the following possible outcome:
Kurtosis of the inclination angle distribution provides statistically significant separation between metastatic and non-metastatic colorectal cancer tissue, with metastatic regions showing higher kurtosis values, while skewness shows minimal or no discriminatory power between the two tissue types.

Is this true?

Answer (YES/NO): NO